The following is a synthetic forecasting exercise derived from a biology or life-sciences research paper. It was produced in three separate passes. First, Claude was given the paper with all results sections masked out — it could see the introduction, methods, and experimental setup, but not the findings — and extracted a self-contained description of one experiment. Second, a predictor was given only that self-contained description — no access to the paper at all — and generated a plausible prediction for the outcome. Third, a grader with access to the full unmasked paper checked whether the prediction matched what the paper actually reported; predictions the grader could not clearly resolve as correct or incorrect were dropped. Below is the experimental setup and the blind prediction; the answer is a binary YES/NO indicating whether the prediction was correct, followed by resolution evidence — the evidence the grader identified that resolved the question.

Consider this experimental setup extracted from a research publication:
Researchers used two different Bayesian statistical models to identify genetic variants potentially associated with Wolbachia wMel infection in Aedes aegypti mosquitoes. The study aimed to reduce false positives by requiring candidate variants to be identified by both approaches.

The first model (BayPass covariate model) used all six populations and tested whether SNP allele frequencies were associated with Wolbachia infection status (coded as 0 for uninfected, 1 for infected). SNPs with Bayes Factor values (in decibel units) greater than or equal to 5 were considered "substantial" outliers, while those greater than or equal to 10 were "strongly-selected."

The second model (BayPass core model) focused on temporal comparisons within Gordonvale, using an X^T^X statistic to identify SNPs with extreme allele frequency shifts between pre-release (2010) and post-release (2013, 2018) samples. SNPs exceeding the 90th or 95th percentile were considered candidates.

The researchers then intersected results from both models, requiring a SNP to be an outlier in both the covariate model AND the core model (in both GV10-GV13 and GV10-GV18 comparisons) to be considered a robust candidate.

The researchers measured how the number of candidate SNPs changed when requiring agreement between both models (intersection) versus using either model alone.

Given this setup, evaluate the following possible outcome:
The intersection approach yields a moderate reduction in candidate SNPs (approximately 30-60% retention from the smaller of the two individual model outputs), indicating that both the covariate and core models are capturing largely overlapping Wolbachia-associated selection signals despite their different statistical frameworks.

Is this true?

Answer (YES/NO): YES